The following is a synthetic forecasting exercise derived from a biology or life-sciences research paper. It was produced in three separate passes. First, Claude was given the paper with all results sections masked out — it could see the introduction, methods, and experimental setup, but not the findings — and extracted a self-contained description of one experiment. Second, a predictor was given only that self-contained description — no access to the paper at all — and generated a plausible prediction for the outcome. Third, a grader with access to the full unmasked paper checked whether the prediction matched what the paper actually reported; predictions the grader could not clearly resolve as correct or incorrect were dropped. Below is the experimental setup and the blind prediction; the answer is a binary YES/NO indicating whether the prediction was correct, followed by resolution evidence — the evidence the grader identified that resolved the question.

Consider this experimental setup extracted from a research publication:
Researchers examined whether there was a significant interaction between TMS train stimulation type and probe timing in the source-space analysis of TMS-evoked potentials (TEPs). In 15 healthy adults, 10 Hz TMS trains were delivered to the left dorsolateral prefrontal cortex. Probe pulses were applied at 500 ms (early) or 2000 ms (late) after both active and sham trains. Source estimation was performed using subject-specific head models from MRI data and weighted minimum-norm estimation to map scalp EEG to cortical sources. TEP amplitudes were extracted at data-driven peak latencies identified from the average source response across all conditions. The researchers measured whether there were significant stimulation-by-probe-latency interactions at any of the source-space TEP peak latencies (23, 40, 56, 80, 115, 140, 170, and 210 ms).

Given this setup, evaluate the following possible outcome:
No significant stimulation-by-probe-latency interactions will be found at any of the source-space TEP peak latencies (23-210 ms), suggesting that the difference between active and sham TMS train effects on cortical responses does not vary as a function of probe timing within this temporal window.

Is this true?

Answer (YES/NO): NO